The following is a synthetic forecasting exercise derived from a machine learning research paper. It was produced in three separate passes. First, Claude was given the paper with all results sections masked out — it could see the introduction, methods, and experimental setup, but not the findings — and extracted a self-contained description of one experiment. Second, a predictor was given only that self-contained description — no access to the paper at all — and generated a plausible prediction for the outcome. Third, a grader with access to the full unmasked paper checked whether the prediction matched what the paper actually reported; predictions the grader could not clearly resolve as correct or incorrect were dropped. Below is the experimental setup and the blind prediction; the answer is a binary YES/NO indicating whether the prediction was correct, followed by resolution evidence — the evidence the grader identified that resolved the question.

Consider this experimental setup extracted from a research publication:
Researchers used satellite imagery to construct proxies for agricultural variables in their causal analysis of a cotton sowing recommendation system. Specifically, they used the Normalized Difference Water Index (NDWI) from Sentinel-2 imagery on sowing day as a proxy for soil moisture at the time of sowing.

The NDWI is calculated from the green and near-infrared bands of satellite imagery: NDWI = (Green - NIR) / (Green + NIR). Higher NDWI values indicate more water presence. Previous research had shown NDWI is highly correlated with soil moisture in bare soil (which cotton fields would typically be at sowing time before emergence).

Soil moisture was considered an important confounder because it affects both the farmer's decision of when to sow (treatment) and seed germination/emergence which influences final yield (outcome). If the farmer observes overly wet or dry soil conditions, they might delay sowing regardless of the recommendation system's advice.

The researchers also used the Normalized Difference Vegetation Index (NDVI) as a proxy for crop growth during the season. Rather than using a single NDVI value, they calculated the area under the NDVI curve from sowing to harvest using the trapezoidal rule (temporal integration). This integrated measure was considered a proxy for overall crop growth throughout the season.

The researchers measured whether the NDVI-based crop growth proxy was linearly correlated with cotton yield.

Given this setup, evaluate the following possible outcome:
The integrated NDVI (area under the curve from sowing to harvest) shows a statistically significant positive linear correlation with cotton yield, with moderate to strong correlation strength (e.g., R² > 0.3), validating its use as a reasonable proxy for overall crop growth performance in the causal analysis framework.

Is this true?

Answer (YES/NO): NO